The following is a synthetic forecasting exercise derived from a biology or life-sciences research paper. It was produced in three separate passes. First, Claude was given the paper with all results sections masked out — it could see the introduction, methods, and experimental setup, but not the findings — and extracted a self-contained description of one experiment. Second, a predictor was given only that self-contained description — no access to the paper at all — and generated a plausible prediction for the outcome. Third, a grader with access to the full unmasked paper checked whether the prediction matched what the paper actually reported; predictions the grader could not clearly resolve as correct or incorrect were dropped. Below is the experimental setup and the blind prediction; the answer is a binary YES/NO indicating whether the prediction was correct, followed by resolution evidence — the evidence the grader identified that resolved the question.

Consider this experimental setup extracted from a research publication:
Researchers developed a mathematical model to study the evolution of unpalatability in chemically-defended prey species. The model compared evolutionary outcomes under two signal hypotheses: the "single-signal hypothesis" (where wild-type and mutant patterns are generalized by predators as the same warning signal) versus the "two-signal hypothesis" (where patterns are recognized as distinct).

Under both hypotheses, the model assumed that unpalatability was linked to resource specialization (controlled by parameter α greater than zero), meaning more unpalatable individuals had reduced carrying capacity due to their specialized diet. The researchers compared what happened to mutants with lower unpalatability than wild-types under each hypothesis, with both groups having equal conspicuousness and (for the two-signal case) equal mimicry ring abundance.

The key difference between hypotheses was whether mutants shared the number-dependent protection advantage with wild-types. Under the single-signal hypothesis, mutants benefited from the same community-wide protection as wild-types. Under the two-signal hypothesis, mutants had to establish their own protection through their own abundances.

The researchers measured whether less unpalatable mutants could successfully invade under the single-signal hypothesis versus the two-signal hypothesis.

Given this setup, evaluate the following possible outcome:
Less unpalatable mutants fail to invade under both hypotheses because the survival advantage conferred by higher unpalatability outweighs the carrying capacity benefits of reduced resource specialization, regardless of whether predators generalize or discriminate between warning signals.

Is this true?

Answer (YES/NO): NO